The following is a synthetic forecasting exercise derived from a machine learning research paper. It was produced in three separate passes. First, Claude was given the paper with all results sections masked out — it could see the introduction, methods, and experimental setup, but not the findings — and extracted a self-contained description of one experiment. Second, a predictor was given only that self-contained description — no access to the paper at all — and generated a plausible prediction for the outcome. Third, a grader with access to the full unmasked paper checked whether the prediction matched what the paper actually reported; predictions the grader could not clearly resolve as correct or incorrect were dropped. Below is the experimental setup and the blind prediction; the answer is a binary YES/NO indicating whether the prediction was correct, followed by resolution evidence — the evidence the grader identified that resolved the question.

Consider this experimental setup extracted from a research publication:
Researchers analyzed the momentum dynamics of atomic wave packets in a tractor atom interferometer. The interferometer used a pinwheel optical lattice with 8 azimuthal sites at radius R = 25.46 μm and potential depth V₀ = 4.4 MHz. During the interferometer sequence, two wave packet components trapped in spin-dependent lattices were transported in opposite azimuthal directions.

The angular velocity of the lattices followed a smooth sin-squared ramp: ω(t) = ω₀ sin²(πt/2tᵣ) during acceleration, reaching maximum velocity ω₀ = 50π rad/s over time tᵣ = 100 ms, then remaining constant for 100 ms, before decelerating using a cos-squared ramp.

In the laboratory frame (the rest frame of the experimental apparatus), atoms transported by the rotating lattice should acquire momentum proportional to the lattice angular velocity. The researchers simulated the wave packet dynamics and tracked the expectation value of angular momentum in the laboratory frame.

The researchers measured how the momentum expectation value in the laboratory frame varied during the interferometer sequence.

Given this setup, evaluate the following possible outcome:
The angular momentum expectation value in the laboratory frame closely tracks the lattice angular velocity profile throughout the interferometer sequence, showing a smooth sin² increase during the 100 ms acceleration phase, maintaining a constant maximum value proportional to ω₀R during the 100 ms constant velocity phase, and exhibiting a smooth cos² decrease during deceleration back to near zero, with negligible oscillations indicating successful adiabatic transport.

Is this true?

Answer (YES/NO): YES